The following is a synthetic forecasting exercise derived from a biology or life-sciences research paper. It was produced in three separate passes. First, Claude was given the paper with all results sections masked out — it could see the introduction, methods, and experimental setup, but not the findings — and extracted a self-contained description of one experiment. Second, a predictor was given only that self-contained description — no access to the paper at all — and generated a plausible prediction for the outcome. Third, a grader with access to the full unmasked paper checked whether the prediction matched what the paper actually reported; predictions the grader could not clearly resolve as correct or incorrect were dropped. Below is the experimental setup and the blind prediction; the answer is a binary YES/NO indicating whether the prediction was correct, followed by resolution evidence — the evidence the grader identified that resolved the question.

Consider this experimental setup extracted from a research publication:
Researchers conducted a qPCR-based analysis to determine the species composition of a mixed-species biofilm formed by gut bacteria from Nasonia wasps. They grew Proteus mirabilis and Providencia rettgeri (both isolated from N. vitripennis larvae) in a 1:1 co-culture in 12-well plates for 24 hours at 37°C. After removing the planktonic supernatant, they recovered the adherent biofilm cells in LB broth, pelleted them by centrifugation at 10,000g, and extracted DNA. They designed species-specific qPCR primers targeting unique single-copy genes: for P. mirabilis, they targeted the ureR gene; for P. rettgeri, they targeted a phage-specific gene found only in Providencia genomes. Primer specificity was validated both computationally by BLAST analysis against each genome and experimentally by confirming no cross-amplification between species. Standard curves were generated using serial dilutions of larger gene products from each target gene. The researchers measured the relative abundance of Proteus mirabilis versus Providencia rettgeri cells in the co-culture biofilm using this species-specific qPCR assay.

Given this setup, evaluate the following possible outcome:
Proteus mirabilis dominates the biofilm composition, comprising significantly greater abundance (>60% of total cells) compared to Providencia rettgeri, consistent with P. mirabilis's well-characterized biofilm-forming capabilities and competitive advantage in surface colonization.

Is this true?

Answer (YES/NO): YES